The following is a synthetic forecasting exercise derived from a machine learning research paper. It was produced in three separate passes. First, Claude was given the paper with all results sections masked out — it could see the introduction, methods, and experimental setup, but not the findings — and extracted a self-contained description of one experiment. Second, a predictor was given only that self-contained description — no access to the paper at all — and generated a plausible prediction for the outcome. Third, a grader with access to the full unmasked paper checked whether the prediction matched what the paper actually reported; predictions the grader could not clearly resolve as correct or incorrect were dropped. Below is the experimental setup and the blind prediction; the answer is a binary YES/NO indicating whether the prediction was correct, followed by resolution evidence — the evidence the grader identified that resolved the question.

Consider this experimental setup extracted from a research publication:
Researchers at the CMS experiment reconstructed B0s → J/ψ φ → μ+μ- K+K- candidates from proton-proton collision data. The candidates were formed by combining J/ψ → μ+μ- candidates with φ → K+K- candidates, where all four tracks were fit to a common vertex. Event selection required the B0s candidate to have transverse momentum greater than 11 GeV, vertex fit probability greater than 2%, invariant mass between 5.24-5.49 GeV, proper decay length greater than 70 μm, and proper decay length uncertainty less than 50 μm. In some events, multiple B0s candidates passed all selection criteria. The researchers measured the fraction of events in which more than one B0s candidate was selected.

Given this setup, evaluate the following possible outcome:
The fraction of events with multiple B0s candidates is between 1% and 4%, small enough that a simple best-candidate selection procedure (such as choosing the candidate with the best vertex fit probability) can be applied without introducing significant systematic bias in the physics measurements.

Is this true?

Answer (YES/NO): YES